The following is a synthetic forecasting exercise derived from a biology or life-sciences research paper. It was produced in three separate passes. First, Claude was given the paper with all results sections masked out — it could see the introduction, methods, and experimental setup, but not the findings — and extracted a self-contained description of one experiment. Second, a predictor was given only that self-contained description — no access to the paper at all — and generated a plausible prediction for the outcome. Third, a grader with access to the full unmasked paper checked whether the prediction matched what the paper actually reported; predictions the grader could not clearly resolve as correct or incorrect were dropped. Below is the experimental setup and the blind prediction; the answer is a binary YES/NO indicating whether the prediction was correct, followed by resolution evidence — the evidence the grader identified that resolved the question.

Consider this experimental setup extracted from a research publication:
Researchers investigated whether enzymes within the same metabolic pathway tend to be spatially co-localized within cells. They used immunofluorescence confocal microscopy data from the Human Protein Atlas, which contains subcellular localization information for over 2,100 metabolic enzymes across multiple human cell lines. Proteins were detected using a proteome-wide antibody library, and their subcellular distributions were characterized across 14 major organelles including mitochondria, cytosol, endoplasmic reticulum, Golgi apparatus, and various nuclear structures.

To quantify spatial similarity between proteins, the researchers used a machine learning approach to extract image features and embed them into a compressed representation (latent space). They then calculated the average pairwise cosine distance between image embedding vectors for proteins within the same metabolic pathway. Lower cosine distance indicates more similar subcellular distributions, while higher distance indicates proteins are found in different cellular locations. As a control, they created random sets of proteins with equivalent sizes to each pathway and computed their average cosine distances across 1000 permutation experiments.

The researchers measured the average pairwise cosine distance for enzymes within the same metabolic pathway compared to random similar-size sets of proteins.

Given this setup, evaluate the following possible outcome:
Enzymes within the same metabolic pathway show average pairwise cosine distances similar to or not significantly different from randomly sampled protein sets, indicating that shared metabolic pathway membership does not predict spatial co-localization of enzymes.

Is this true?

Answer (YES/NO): NO